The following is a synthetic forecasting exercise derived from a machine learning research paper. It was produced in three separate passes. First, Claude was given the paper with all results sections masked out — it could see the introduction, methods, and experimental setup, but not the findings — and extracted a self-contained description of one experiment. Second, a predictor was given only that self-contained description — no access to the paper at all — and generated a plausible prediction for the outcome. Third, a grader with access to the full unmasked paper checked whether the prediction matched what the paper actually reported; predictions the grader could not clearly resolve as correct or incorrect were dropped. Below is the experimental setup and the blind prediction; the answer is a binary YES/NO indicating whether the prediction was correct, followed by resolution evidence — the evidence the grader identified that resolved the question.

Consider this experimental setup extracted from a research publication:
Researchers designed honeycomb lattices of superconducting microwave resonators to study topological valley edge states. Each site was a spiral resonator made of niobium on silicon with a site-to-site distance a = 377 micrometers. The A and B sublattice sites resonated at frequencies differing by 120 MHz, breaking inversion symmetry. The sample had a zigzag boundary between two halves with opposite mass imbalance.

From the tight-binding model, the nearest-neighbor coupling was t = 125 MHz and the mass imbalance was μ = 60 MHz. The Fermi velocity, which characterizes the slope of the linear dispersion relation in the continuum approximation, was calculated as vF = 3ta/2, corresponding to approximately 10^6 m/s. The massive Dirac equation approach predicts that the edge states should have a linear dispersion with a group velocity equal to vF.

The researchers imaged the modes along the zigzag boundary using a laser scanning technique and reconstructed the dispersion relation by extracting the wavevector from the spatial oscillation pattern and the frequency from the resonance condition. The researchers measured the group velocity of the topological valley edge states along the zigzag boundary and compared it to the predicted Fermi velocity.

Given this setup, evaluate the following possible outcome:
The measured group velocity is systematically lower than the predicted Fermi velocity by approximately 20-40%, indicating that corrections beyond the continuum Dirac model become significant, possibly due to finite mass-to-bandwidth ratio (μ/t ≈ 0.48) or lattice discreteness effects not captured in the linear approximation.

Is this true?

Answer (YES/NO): NO